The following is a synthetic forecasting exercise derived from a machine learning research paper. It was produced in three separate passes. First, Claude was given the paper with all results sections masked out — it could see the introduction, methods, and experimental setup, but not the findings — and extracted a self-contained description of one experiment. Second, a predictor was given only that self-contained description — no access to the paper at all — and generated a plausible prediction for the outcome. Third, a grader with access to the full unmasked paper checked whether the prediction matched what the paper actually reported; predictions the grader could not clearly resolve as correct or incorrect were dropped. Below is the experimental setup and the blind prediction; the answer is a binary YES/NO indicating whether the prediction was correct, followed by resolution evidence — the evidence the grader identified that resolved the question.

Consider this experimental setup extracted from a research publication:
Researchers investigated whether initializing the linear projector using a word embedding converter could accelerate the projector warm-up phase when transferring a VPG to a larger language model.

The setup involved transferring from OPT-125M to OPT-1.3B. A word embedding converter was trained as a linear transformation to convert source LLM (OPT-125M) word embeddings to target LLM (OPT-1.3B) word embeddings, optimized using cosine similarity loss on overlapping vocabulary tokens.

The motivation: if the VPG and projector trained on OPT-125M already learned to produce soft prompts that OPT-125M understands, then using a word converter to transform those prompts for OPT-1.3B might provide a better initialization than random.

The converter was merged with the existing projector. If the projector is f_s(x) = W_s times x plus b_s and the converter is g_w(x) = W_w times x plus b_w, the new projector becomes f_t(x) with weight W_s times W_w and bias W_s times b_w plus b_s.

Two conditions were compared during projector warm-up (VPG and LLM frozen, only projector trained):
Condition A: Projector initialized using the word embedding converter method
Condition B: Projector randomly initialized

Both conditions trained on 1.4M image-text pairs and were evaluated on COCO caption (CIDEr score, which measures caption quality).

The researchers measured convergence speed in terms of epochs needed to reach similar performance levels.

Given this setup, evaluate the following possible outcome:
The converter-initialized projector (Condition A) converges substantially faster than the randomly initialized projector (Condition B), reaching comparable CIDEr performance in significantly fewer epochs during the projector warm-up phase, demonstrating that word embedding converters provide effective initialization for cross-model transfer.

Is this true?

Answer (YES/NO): NO